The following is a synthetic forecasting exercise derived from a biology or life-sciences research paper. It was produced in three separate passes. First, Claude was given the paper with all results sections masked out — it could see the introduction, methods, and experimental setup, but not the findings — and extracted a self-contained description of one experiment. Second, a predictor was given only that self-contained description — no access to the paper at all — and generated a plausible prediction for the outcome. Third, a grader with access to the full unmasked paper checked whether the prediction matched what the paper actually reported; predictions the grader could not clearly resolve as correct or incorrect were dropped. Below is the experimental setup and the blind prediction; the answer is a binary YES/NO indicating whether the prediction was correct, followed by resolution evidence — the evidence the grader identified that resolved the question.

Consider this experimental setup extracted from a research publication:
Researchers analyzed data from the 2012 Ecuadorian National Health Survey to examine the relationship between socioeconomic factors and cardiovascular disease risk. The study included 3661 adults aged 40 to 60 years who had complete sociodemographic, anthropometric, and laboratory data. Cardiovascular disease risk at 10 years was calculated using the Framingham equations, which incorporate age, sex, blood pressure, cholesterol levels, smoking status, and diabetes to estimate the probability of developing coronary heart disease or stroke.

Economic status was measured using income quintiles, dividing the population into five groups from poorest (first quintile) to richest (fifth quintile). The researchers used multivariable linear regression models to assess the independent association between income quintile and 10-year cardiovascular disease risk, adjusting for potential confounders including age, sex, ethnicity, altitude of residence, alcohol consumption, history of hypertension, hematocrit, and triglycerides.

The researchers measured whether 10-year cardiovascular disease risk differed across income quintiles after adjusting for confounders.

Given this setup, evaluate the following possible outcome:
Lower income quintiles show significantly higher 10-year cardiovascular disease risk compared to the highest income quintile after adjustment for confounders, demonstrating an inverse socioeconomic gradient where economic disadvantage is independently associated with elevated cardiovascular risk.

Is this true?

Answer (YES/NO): NO